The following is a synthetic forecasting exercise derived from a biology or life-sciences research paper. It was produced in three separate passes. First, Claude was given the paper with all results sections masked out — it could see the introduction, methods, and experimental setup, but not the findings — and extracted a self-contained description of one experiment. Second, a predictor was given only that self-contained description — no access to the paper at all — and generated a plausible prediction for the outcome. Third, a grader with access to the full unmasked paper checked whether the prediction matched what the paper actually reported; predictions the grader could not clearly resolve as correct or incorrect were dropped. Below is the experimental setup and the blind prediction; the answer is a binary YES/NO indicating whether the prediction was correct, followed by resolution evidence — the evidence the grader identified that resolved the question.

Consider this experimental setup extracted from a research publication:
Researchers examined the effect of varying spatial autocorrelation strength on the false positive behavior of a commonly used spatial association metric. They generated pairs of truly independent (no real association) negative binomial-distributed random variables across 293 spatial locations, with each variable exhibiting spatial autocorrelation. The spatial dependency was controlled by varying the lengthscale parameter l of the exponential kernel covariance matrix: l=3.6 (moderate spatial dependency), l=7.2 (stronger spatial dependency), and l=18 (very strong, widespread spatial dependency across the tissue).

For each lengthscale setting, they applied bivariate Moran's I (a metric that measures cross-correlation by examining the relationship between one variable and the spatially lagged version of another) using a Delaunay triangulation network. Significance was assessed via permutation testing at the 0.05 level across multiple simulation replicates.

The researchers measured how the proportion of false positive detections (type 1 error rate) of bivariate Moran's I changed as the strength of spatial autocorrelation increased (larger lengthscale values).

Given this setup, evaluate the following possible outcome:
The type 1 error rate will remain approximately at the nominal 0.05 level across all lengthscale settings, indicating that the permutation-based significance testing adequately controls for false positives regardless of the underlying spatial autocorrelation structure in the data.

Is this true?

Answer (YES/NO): NO